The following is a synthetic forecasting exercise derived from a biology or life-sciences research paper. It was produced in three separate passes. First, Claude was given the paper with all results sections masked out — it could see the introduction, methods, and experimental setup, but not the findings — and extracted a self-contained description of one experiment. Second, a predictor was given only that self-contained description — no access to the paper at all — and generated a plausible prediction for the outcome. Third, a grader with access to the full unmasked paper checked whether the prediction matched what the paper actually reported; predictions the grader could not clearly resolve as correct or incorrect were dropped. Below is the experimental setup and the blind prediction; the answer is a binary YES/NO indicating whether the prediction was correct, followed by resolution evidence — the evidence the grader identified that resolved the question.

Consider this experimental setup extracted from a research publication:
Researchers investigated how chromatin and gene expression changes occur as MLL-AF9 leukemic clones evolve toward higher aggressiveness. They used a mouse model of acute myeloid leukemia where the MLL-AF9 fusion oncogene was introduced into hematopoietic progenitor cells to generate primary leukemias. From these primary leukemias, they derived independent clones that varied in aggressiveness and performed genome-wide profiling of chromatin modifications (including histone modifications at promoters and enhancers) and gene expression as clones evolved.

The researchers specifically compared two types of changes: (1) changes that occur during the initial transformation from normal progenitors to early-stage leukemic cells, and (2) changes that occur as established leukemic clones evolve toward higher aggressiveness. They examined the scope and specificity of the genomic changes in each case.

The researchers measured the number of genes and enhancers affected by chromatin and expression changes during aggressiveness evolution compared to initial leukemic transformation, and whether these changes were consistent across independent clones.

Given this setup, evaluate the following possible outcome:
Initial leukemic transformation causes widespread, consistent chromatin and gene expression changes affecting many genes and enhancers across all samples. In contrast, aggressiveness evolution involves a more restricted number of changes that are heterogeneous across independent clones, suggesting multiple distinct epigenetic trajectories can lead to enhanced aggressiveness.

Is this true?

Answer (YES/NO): YES